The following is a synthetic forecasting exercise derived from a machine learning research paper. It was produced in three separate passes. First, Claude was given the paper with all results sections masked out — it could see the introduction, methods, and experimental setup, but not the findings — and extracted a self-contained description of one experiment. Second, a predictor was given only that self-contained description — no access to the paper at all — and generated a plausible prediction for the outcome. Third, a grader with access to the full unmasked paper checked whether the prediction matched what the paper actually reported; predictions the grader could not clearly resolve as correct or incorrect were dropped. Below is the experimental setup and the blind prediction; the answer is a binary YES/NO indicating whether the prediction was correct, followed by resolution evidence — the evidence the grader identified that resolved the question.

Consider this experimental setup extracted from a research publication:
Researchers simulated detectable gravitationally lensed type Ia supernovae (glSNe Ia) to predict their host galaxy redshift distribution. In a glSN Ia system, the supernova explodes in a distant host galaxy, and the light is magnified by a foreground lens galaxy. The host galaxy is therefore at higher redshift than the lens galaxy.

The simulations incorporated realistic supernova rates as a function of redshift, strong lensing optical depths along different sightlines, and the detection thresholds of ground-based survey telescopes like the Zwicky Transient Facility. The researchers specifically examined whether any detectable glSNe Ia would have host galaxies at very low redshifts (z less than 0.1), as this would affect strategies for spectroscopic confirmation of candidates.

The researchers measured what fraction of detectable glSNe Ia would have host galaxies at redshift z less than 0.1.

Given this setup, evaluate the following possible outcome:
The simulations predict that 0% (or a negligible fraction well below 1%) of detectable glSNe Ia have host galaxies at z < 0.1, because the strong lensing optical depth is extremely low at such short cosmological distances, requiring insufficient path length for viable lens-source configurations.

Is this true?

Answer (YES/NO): YES